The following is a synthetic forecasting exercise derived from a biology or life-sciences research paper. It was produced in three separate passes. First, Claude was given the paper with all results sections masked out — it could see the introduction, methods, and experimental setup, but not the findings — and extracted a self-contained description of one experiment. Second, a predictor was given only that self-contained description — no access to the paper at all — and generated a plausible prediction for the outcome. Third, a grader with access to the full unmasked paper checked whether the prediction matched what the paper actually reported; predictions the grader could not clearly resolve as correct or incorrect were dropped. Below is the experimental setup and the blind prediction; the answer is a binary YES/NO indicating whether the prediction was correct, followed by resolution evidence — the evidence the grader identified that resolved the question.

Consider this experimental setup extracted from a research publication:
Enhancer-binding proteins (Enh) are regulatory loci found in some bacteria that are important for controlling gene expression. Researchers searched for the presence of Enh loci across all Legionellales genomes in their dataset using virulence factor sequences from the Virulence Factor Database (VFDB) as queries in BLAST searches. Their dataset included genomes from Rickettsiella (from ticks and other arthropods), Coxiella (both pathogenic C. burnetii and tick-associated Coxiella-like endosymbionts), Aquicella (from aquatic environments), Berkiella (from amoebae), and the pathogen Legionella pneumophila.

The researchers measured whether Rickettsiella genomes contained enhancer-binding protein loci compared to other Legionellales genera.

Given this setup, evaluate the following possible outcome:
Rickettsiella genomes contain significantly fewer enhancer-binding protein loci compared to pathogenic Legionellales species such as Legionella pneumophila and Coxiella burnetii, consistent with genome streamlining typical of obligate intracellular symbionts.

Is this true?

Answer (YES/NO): YES